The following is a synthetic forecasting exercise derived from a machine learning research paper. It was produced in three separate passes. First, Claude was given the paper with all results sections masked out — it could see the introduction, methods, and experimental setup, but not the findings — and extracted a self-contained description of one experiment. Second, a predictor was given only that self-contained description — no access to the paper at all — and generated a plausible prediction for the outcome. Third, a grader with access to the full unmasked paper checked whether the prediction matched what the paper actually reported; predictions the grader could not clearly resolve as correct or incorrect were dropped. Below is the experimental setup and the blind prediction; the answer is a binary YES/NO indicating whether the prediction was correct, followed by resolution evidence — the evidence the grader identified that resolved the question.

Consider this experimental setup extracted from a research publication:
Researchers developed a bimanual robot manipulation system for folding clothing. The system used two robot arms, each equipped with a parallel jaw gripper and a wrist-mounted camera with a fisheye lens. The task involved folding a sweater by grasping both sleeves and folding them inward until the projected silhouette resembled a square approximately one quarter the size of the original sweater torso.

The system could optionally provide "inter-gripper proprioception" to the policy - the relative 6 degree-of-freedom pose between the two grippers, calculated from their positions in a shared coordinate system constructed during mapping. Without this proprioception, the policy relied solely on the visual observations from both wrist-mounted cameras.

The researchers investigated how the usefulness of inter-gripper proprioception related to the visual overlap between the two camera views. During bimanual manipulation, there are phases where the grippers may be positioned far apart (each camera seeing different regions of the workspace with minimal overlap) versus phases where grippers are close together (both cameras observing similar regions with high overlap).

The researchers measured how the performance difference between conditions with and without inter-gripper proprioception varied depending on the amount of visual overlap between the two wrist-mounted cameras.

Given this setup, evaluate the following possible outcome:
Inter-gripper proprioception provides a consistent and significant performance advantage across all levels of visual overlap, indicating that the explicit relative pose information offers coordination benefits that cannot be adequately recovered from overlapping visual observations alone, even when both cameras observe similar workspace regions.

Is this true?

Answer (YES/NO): NO